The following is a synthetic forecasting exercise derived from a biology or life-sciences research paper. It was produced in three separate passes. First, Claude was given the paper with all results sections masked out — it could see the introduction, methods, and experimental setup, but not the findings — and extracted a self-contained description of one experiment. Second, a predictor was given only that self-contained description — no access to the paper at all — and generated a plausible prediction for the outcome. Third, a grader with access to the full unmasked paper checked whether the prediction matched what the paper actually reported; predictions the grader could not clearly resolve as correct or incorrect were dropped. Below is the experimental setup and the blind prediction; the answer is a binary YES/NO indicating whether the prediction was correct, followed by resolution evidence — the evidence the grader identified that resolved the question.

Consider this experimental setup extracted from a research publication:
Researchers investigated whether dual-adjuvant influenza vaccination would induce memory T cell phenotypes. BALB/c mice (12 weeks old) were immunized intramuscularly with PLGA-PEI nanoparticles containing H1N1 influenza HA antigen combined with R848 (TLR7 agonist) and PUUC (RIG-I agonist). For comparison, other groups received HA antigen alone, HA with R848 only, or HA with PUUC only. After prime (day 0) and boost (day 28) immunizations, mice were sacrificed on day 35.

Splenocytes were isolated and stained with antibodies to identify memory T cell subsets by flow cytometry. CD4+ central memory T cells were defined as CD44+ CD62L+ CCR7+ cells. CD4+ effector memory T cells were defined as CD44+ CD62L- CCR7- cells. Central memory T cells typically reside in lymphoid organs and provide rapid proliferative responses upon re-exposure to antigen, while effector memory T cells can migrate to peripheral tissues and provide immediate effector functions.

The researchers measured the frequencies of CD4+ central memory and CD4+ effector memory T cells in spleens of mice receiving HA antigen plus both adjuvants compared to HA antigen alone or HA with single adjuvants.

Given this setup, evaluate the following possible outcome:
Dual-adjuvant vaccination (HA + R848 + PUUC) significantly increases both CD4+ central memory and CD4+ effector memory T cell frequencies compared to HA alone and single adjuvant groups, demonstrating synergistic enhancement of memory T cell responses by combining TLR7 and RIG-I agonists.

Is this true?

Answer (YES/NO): NO